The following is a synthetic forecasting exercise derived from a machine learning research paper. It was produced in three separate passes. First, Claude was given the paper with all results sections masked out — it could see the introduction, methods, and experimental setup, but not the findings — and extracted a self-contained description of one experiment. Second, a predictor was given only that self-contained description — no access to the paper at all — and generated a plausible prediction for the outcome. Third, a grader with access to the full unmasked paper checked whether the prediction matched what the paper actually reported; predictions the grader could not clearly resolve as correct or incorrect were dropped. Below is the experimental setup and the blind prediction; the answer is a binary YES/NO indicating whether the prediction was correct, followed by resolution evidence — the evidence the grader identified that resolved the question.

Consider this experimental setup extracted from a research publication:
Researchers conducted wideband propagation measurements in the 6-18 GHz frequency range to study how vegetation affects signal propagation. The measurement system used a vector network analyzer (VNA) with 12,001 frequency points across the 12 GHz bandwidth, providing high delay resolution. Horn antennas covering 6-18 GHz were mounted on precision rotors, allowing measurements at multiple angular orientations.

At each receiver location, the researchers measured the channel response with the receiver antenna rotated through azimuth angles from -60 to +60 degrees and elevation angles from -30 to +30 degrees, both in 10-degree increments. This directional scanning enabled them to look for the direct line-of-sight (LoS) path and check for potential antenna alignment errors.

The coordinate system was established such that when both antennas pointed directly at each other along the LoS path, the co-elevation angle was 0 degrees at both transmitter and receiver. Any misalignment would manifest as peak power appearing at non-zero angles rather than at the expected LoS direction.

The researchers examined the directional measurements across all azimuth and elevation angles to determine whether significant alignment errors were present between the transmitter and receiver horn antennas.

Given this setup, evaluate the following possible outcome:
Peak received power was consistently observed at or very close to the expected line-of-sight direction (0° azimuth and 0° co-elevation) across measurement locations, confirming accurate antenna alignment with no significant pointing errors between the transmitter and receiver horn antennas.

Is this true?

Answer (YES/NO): YES